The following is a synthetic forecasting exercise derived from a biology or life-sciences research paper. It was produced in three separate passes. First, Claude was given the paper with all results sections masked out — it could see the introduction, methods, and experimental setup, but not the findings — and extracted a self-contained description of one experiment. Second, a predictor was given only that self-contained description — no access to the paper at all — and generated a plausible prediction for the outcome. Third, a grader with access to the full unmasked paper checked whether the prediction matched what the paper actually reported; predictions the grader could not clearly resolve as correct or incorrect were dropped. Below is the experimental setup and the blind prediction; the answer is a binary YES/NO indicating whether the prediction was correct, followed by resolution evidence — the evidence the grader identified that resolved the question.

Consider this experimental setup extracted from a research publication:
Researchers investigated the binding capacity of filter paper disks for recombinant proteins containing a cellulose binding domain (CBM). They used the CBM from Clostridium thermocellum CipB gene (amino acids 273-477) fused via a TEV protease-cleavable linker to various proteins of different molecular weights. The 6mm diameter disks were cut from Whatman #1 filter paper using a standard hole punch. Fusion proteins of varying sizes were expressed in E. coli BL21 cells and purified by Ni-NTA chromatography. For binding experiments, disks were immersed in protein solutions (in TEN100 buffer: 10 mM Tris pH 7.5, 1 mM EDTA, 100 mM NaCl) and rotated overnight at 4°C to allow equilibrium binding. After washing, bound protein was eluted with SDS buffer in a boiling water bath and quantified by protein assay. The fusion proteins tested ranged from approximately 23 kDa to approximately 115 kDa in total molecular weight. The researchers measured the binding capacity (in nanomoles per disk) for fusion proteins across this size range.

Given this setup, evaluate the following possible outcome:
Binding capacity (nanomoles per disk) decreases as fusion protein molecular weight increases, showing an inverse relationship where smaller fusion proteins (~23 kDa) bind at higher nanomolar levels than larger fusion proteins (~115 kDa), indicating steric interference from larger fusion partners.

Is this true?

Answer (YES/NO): YES